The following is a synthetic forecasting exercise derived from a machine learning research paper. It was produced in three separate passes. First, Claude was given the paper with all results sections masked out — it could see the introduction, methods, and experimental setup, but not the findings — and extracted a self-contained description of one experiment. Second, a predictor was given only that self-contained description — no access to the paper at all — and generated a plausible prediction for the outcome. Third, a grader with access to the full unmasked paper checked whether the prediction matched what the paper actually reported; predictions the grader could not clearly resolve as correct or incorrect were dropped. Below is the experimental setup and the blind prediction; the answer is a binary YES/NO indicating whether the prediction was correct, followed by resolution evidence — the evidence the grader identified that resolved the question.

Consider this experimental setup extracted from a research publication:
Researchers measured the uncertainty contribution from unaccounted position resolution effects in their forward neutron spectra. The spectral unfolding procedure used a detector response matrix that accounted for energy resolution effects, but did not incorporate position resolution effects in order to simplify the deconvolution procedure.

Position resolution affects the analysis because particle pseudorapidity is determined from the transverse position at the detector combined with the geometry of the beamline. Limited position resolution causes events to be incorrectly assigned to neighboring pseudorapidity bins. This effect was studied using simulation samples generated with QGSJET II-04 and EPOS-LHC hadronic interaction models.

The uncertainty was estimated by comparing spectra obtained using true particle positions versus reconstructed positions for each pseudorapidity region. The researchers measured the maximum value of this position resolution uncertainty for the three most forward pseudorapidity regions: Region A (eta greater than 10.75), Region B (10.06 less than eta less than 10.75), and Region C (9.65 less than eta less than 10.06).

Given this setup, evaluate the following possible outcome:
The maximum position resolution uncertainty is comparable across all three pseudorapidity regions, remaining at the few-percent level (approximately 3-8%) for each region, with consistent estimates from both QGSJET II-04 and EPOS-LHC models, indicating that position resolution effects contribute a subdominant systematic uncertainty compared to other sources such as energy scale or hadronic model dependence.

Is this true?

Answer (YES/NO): NO